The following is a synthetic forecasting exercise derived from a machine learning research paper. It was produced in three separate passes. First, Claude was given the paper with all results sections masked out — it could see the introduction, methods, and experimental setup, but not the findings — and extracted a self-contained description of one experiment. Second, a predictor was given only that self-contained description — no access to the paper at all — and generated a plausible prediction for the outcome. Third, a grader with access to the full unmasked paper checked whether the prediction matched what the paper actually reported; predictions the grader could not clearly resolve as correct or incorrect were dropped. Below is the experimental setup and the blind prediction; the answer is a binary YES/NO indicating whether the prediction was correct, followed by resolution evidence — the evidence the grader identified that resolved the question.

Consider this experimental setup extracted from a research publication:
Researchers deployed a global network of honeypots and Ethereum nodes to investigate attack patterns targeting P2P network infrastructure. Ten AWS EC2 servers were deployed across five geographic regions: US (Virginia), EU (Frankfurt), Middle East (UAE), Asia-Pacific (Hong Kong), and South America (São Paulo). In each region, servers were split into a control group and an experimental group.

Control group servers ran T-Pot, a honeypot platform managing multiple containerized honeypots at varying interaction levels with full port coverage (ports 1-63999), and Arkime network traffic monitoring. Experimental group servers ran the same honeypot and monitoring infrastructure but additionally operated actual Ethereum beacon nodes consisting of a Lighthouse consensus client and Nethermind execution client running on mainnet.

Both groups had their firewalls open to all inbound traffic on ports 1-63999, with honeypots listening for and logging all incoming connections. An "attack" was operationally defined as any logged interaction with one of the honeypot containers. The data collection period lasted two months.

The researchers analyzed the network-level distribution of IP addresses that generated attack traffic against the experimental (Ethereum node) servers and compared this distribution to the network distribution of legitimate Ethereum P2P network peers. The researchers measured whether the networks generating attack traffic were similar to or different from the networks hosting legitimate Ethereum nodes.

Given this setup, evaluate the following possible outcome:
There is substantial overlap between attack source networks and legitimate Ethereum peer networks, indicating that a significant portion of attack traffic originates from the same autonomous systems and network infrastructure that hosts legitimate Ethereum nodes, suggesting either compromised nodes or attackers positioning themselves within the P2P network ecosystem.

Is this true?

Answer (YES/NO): NO